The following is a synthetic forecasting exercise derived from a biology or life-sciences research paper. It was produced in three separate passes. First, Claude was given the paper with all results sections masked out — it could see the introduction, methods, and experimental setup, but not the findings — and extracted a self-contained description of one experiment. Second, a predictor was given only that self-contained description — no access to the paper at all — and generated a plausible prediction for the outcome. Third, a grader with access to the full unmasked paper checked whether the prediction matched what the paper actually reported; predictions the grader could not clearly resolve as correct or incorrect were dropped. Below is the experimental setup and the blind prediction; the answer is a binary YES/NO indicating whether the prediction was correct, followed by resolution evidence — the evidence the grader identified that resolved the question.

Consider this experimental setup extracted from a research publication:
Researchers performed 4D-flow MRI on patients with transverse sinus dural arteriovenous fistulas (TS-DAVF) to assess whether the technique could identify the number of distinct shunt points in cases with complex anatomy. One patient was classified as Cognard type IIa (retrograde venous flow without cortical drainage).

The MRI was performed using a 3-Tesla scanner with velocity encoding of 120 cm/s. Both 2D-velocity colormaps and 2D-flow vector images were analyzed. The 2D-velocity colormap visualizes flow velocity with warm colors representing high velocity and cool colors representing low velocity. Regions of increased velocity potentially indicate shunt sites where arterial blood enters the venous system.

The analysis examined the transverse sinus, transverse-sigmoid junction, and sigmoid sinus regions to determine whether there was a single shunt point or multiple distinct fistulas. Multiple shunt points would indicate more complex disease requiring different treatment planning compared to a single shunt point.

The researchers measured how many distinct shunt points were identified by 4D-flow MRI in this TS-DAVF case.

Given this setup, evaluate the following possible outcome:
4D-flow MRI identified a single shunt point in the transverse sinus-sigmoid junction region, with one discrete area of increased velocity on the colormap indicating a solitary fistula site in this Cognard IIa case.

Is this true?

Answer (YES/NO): NO